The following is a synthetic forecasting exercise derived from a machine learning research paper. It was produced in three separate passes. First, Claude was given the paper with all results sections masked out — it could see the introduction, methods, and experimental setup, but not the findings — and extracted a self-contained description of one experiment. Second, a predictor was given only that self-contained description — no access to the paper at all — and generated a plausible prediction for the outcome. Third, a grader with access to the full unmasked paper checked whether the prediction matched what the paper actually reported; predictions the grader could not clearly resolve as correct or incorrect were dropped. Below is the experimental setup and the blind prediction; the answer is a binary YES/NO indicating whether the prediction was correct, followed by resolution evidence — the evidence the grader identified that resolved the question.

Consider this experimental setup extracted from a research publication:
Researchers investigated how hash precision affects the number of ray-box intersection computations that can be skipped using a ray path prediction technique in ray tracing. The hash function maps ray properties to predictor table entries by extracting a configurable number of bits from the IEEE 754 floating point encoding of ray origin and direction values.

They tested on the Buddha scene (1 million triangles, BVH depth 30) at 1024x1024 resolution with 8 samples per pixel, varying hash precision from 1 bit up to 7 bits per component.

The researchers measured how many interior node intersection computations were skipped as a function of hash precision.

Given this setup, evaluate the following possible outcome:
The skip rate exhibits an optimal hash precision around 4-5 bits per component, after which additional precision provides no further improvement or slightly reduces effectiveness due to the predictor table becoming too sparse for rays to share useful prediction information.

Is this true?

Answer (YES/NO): YES